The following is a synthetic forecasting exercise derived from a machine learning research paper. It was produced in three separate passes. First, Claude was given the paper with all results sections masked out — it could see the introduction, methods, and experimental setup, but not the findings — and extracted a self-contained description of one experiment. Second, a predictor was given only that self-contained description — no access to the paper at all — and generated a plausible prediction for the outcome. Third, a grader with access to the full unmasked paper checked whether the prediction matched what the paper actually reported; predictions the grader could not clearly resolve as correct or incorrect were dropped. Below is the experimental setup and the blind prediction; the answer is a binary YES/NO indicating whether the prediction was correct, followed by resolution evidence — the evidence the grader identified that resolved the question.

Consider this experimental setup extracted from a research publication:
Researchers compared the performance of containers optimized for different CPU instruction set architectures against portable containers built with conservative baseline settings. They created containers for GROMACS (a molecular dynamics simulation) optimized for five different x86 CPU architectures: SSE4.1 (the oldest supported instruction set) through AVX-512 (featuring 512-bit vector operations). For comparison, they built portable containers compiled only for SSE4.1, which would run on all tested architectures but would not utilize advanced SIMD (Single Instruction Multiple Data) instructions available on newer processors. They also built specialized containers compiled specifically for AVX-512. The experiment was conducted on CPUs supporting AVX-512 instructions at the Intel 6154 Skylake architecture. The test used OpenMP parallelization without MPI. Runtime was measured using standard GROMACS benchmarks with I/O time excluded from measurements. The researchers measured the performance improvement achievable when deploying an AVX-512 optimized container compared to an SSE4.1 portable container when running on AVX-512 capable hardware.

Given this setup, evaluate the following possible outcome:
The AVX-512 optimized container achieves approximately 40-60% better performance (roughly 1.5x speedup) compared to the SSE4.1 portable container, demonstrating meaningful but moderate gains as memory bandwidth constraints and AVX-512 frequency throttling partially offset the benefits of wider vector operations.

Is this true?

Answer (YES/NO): NO